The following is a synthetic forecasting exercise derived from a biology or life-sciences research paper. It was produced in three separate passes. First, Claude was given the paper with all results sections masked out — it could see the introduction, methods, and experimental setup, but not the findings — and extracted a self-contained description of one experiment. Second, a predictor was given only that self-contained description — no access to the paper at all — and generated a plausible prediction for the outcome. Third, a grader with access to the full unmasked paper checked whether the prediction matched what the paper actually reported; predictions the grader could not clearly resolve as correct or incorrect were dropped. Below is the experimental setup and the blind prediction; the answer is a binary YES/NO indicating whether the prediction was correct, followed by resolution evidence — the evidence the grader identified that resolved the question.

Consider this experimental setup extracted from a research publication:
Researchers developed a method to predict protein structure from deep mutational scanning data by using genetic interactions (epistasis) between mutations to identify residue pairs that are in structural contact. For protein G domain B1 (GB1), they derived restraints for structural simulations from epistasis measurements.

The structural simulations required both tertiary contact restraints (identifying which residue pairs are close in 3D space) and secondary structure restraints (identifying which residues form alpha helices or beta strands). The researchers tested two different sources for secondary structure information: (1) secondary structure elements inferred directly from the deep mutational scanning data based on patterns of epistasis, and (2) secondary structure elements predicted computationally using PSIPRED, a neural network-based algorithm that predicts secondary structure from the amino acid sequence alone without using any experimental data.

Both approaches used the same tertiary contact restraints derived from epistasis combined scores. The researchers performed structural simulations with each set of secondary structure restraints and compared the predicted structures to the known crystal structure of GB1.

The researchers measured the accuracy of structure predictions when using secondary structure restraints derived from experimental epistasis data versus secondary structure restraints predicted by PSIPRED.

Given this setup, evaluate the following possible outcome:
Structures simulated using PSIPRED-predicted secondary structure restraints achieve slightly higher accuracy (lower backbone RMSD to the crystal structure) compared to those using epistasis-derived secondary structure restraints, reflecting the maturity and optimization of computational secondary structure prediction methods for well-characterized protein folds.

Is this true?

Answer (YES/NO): NO